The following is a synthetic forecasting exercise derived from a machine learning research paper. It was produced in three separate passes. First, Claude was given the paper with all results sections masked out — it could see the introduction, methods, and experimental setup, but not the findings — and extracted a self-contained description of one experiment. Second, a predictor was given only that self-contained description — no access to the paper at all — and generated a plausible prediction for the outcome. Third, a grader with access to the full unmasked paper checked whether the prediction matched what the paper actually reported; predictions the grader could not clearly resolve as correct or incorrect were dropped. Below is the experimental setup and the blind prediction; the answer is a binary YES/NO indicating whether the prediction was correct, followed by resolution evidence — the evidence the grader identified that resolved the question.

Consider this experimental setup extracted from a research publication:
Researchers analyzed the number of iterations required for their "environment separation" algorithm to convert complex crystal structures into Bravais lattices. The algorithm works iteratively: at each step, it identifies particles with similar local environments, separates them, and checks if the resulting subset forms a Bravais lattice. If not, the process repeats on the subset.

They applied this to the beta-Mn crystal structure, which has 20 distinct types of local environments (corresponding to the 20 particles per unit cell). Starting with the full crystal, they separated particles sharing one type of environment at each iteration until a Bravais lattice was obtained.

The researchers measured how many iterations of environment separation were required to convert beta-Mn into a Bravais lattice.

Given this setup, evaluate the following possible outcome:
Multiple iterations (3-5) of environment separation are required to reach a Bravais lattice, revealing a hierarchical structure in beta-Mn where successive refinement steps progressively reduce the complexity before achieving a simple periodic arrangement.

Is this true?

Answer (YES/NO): NO